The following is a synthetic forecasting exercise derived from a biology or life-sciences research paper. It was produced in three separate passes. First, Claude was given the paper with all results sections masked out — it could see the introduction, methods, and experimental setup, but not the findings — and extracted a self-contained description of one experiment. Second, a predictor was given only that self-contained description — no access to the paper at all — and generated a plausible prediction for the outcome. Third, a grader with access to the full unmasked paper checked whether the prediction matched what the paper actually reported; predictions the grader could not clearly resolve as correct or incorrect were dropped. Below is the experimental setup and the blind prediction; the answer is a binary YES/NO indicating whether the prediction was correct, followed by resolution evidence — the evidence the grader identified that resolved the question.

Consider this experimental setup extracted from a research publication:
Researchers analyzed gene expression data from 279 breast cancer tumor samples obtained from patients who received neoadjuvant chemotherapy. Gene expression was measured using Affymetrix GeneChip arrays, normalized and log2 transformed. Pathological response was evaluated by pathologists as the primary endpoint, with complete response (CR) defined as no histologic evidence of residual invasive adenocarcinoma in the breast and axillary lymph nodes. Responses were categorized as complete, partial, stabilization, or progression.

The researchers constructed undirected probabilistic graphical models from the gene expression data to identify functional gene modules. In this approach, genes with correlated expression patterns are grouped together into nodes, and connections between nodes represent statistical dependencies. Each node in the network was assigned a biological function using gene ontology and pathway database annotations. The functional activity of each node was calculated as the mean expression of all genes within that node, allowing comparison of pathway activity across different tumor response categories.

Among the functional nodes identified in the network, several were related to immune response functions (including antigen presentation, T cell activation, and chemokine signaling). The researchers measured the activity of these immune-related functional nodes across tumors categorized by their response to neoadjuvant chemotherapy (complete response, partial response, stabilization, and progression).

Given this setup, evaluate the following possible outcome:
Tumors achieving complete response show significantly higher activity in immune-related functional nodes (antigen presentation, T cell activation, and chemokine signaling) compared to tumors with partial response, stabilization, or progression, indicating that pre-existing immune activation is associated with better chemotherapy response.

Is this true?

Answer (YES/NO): NO